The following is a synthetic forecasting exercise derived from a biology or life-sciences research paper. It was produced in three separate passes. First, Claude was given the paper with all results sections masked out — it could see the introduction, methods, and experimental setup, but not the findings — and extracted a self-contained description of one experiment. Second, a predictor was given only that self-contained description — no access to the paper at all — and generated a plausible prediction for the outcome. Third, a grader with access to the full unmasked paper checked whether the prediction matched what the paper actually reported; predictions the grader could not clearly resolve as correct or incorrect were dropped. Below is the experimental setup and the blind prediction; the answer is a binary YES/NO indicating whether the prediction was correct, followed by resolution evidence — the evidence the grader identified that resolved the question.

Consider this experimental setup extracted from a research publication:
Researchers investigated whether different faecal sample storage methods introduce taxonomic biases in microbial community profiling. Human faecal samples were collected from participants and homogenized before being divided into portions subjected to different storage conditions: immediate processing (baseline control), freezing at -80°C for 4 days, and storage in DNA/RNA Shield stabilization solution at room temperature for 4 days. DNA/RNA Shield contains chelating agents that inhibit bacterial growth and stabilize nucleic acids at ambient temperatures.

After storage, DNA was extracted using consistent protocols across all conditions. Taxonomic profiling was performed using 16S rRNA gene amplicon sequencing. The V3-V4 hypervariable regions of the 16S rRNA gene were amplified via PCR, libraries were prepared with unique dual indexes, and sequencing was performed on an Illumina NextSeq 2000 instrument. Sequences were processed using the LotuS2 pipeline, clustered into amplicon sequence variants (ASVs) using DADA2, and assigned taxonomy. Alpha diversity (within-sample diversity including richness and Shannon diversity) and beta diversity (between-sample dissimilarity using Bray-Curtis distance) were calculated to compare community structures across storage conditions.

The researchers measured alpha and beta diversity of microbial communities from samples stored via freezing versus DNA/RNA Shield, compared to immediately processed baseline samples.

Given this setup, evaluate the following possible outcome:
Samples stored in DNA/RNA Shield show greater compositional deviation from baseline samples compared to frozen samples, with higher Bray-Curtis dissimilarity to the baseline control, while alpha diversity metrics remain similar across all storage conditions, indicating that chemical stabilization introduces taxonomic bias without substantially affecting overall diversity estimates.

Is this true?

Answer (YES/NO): NO